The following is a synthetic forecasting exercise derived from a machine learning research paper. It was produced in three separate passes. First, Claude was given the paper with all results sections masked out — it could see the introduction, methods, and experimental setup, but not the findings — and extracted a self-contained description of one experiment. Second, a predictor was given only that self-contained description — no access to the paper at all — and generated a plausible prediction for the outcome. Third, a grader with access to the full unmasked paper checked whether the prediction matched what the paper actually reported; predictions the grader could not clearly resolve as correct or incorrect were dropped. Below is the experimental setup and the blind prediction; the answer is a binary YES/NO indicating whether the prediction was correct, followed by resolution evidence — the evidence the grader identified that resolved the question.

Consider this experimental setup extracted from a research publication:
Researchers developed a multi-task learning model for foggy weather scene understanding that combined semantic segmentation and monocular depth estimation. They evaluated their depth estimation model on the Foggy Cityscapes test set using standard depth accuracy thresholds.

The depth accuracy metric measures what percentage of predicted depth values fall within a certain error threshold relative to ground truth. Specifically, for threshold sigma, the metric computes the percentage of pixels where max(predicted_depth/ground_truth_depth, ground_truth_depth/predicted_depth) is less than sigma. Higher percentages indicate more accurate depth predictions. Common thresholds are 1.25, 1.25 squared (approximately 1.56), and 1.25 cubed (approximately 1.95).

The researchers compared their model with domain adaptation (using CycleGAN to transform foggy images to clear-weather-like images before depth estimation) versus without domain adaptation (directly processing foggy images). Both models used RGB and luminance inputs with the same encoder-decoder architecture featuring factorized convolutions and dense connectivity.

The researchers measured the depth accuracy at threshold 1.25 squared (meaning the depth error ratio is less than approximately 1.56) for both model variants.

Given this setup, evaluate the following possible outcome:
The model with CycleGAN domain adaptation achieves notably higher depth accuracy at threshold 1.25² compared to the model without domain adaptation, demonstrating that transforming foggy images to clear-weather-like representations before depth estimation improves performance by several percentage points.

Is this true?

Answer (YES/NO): NO